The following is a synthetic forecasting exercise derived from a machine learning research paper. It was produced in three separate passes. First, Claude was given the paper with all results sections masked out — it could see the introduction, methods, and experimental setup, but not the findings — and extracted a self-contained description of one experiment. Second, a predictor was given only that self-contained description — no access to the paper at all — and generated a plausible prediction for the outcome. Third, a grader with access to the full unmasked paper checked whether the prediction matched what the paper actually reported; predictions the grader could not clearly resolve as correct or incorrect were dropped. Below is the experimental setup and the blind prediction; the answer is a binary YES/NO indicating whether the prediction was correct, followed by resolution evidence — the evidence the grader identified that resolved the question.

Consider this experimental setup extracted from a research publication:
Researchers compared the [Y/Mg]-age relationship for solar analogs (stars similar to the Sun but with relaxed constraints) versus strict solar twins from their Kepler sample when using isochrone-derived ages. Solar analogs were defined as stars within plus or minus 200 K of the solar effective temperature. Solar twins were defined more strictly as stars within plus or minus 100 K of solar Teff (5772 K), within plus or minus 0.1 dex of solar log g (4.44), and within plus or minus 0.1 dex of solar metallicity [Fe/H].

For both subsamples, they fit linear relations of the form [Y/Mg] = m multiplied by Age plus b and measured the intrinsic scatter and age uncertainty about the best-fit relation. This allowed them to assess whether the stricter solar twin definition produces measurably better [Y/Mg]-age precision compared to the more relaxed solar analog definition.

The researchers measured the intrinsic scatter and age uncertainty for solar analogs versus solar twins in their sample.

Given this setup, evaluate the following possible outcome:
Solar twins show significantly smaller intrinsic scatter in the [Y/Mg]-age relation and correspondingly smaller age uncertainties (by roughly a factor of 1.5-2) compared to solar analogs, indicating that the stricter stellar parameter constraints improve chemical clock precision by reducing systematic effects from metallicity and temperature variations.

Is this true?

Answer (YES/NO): NO